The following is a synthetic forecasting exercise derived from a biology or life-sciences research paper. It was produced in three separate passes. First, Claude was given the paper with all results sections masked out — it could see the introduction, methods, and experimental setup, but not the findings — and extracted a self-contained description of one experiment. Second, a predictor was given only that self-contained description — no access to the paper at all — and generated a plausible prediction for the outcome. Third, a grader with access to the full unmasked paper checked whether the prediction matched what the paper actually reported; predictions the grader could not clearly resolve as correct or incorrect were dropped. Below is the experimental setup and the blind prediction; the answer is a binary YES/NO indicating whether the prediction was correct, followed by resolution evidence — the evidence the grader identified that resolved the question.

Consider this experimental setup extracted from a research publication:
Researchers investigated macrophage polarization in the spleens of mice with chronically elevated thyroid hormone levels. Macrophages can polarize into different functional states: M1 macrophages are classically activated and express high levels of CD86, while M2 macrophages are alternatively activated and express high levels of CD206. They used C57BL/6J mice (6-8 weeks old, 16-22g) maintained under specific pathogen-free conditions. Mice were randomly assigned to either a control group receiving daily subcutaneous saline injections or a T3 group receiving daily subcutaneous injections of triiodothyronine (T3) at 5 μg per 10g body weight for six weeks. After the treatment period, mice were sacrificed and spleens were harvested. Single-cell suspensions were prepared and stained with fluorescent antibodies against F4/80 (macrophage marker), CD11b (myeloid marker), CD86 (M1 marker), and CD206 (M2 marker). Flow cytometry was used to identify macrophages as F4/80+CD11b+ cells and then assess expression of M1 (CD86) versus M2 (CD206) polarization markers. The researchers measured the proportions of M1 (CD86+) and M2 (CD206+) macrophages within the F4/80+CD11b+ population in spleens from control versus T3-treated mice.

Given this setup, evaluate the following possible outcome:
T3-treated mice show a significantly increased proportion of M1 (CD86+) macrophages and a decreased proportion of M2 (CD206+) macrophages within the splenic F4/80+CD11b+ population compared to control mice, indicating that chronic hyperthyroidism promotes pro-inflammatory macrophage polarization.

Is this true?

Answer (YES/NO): NO